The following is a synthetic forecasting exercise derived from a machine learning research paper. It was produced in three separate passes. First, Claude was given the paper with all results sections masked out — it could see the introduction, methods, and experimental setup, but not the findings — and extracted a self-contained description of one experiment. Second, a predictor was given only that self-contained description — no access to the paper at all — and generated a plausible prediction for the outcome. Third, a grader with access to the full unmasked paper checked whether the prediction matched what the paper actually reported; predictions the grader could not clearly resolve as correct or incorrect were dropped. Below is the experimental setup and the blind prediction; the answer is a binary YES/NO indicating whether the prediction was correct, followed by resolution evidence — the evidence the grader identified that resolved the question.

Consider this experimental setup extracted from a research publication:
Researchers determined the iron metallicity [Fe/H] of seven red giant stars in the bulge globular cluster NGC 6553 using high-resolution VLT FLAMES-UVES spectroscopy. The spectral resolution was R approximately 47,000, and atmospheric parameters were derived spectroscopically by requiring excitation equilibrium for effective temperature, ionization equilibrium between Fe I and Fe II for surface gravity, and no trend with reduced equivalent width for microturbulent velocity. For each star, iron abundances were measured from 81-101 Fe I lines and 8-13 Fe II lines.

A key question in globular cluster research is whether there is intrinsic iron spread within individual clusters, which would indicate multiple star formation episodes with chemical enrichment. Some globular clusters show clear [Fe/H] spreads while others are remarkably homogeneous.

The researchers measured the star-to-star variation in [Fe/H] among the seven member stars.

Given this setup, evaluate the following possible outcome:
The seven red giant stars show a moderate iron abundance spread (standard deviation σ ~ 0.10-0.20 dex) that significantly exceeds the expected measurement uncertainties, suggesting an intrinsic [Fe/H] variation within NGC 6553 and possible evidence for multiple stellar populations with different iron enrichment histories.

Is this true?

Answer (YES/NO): NO